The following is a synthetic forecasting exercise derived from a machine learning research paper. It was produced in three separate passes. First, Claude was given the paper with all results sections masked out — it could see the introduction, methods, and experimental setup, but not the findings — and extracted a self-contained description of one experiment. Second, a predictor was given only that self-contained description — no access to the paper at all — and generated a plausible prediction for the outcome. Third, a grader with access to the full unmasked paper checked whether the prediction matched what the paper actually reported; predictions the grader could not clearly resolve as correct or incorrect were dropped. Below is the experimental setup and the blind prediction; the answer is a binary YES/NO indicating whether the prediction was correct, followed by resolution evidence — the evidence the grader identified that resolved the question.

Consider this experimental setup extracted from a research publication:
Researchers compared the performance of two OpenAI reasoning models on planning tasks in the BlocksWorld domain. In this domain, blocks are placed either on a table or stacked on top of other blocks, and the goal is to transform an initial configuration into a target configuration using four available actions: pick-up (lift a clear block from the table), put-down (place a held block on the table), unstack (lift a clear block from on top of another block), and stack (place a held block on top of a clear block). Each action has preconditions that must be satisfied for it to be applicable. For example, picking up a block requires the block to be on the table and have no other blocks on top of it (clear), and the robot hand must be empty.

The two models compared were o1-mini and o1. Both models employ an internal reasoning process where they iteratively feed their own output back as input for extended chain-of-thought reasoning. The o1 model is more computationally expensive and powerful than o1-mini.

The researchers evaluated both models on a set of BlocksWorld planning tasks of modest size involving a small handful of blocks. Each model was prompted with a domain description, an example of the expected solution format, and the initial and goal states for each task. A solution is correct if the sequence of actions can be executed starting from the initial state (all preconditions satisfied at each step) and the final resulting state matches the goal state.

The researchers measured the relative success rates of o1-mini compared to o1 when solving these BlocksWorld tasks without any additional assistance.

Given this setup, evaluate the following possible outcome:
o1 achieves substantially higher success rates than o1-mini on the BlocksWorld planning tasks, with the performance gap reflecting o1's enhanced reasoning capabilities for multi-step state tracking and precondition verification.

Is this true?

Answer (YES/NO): YES